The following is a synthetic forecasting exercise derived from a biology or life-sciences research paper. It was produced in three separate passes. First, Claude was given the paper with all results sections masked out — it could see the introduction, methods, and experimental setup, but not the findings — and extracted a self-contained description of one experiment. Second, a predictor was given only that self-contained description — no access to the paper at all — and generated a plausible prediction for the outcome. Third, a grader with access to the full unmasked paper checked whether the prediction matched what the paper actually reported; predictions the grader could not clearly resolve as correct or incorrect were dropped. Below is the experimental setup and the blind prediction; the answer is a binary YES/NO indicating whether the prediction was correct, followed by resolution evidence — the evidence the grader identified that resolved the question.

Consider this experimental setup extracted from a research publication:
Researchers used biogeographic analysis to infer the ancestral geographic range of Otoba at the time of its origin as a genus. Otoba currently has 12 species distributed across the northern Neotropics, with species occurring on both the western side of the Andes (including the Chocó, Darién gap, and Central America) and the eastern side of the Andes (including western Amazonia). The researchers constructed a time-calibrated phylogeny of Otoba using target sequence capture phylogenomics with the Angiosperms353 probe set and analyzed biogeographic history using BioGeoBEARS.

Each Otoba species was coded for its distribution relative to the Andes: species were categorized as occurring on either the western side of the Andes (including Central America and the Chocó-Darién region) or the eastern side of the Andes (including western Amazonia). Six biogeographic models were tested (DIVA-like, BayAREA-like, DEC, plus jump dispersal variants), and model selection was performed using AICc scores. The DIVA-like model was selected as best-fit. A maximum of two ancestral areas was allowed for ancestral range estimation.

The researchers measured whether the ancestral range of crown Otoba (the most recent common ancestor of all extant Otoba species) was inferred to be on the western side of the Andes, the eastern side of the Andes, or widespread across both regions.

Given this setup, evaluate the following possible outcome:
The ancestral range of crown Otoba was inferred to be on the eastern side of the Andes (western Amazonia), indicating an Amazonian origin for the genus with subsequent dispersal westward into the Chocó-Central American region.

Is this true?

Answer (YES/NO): NO